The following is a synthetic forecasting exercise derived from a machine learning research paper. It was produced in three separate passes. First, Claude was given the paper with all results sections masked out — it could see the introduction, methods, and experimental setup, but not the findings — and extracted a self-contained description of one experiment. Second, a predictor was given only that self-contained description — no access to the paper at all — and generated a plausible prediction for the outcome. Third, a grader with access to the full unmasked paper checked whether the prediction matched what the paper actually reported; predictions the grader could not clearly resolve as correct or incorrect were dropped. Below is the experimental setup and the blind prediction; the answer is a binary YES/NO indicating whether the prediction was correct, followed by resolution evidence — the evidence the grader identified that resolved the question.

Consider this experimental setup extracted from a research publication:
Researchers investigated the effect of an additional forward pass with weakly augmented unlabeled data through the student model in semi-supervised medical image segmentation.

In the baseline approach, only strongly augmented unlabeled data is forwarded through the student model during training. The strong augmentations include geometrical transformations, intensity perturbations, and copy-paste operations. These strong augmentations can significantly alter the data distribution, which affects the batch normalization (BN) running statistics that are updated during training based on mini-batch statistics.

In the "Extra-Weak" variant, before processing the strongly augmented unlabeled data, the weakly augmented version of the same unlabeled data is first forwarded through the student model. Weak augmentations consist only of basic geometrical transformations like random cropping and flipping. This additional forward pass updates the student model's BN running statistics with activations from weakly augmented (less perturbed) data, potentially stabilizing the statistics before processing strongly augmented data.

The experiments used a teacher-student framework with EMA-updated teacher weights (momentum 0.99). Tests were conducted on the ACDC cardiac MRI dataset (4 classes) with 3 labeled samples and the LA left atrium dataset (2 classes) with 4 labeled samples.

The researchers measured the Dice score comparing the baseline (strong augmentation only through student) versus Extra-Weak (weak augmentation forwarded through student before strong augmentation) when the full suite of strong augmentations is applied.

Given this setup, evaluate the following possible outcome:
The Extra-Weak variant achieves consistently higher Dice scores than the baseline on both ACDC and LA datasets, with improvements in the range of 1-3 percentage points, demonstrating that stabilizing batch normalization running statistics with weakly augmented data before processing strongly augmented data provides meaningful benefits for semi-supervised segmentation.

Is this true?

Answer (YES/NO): NO